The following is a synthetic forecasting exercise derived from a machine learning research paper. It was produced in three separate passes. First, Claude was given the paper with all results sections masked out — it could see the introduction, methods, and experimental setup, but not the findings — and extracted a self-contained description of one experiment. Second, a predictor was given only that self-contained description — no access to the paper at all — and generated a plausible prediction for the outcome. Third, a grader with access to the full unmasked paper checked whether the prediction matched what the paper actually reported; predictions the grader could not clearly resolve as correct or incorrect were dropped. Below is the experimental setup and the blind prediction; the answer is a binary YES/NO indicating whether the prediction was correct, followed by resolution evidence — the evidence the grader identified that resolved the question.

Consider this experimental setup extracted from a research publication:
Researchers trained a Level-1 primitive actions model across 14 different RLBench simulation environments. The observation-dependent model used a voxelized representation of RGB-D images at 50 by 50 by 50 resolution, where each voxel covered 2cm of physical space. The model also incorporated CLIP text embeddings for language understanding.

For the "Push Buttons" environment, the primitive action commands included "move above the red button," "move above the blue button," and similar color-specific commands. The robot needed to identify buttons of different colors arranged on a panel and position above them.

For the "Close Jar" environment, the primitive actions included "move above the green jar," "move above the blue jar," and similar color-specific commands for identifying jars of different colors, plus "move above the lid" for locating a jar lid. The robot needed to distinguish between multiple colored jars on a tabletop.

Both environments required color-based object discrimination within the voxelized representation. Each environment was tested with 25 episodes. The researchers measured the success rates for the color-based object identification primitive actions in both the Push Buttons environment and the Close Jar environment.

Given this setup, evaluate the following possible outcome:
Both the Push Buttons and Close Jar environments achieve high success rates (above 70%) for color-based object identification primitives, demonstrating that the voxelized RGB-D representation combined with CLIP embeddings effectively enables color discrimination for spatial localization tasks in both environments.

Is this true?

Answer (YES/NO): YES